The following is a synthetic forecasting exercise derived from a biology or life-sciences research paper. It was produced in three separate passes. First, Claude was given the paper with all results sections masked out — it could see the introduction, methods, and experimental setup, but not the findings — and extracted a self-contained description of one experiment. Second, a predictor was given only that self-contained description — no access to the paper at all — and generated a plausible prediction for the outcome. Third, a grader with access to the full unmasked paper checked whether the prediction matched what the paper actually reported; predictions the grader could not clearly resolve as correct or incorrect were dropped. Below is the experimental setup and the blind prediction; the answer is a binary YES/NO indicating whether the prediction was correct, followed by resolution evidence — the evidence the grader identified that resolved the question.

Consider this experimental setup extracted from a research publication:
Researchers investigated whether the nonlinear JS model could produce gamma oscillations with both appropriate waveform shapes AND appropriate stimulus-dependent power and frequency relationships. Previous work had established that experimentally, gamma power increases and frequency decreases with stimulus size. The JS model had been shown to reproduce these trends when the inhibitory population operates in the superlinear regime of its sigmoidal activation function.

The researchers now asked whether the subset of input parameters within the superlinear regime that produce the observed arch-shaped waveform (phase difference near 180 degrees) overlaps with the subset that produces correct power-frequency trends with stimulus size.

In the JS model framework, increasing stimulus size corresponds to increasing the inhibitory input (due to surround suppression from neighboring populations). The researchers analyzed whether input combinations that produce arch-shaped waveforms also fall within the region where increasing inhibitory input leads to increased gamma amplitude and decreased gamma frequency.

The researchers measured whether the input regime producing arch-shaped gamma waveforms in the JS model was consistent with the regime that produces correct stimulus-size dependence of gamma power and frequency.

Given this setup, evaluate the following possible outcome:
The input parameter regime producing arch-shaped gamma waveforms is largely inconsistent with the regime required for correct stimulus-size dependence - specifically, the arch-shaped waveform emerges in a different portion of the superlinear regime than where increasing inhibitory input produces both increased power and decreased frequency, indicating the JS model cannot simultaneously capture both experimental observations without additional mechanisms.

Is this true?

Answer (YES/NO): NO